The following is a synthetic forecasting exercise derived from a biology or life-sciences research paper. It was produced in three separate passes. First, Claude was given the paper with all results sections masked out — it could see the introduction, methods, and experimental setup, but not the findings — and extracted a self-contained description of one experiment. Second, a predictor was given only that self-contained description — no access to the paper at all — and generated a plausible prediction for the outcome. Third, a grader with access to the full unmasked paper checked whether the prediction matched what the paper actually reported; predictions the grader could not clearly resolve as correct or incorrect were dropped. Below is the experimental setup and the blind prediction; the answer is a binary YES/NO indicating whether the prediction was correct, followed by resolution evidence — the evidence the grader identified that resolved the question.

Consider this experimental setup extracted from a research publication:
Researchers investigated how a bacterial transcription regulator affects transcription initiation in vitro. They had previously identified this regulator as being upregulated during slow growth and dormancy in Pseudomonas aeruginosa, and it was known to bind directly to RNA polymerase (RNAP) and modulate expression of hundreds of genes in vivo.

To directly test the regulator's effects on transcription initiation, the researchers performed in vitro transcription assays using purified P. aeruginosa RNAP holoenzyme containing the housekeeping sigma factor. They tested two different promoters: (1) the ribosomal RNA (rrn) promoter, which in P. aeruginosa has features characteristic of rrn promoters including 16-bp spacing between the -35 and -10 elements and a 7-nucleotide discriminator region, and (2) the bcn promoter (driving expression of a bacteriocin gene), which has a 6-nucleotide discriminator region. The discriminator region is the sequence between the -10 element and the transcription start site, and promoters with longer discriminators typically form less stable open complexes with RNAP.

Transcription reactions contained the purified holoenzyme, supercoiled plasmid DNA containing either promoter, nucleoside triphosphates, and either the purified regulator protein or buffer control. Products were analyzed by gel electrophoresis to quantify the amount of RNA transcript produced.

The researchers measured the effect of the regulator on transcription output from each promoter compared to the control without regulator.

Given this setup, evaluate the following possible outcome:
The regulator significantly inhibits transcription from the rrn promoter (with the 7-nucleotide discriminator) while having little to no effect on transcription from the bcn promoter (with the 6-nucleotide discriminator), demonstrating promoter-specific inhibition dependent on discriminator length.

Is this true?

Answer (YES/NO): NO